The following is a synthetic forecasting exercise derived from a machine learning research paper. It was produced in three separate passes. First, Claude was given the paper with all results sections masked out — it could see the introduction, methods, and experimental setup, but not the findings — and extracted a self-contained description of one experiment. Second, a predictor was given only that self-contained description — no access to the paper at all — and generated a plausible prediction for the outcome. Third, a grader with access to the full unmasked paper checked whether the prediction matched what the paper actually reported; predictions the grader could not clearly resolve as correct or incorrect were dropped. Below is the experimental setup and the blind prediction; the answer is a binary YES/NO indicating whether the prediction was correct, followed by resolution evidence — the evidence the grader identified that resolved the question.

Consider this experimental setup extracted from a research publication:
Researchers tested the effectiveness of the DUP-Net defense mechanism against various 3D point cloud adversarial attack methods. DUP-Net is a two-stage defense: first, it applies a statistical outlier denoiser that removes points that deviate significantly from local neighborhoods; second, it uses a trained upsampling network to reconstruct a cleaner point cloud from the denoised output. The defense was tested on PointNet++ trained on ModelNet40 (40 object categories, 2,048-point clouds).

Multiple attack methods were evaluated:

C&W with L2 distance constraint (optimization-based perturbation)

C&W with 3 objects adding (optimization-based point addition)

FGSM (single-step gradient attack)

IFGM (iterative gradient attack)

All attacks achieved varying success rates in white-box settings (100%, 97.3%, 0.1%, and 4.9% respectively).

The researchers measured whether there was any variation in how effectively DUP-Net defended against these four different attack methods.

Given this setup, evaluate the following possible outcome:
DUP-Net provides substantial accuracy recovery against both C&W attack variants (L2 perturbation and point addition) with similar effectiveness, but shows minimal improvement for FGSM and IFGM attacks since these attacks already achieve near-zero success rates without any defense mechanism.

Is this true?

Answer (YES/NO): NO